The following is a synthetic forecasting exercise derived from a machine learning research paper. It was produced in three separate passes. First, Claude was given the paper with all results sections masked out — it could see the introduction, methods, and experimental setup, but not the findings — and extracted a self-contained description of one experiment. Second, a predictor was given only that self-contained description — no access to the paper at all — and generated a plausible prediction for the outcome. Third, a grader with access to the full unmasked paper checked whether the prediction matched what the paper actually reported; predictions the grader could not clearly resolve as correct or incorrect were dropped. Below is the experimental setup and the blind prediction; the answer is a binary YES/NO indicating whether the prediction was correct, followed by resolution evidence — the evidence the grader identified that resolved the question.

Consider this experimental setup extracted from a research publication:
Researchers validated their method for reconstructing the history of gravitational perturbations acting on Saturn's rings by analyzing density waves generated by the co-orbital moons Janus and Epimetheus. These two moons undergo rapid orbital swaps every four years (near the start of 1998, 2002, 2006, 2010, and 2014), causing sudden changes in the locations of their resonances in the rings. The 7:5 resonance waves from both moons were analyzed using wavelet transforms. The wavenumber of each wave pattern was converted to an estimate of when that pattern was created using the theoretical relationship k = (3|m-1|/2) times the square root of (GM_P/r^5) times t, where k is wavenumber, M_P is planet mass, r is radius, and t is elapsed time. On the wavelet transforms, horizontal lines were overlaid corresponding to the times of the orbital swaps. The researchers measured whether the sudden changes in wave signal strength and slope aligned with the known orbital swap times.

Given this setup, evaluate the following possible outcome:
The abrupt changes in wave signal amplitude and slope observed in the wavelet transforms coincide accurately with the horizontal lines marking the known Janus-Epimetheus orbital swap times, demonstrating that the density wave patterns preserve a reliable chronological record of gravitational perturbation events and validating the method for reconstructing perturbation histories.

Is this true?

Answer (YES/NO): YES